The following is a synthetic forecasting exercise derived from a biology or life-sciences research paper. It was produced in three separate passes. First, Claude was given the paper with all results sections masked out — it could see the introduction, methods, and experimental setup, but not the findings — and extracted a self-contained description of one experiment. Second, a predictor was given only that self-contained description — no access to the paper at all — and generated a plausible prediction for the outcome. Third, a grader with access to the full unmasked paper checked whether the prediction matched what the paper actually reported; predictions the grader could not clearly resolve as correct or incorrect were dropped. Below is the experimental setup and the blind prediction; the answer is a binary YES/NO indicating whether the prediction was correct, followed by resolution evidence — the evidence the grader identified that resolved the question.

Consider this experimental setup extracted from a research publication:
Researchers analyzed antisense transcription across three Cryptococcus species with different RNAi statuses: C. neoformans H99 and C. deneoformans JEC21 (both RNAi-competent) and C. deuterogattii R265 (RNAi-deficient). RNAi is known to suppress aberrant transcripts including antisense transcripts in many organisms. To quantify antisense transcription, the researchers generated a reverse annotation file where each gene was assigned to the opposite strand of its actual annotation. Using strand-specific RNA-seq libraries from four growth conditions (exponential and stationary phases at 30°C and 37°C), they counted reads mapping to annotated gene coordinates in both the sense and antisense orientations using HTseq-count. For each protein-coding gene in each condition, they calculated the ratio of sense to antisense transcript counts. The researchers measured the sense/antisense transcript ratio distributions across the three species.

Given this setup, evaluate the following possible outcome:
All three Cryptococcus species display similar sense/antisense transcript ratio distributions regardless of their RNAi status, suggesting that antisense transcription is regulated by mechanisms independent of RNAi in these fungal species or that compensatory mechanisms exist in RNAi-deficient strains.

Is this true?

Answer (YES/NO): YES